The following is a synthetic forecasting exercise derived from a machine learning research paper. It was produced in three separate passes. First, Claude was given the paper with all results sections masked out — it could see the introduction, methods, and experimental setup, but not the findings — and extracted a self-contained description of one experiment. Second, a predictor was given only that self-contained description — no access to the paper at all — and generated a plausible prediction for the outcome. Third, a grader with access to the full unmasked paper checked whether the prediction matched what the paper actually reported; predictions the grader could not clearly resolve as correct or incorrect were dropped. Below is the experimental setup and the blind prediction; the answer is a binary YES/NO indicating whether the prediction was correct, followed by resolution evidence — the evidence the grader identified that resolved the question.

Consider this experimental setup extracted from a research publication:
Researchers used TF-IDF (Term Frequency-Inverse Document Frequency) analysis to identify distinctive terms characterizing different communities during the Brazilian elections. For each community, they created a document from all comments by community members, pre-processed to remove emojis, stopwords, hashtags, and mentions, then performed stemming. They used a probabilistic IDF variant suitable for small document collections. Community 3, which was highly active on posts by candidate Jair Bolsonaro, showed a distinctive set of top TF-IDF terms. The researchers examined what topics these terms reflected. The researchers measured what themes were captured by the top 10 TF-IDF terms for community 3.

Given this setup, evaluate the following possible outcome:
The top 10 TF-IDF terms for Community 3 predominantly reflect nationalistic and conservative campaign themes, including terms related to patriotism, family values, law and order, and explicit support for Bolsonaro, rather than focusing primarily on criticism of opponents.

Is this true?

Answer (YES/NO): NO